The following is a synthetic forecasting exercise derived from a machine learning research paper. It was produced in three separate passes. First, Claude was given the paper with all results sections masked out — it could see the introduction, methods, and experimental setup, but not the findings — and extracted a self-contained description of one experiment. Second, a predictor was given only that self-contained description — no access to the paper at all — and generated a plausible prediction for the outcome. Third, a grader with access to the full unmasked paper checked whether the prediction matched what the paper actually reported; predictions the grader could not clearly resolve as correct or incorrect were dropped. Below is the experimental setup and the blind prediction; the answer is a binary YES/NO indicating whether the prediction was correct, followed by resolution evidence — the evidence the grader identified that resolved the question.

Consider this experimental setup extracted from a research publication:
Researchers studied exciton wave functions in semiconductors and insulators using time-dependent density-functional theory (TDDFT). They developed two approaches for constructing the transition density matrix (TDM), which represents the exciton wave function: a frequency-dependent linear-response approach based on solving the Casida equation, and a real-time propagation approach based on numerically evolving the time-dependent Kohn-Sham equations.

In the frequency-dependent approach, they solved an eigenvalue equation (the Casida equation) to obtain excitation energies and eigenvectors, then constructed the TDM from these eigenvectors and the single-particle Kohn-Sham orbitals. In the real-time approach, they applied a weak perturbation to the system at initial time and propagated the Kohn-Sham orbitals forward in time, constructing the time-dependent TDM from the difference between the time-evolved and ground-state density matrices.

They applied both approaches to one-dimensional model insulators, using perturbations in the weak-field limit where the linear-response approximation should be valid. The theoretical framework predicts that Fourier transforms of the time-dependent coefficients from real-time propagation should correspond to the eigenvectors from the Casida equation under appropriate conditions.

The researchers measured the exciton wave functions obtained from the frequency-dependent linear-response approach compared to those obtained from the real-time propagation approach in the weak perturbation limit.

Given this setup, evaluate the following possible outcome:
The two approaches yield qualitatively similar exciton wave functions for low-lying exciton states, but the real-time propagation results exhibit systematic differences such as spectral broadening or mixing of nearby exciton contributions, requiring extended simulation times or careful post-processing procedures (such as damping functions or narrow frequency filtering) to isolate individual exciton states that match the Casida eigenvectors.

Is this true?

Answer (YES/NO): NO